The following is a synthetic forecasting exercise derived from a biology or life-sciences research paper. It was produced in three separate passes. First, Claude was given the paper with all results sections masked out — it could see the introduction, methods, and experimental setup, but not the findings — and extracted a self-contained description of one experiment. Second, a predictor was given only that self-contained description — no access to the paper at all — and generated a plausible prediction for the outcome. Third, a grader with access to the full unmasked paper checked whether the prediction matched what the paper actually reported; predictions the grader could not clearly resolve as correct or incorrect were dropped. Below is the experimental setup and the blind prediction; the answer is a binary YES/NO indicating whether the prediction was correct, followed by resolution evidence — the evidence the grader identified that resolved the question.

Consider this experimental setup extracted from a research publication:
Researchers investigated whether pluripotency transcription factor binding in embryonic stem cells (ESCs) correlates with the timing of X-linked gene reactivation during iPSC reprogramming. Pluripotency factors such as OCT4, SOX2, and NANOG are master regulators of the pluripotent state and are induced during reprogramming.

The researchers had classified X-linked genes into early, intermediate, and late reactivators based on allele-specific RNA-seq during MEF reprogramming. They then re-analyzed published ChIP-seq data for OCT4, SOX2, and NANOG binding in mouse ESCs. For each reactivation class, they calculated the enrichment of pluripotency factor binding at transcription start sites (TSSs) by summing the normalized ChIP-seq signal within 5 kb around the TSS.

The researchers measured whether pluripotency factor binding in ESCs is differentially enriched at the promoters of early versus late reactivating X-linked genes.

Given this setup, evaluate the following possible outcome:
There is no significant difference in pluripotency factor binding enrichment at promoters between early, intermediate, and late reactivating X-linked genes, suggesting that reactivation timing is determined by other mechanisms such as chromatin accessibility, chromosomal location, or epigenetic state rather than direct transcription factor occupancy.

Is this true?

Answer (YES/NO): NO